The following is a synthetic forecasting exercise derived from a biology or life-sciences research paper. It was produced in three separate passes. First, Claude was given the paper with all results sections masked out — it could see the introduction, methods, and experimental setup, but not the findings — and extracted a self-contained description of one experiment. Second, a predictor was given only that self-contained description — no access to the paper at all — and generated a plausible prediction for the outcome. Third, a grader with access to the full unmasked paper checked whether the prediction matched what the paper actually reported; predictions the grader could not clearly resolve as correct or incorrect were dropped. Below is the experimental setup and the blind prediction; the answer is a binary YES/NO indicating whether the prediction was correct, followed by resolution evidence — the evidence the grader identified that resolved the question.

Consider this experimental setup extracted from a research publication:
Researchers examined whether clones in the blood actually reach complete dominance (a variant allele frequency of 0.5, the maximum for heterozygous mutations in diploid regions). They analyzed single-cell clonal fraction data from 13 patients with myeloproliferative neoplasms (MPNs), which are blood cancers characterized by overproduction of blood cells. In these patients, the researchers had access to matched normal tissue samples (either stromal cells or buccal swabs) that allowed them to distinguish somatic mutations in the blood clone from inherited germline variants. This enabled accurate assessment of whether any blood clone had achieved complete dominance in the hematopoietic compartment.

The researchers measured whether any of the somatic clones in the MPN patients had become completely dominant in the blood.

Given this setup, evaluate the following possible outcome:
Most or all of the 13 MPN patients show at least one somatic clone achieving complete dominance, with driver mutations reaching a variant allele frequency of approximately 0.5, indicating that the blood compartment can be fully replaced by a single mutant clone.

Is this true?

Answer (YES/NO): NO